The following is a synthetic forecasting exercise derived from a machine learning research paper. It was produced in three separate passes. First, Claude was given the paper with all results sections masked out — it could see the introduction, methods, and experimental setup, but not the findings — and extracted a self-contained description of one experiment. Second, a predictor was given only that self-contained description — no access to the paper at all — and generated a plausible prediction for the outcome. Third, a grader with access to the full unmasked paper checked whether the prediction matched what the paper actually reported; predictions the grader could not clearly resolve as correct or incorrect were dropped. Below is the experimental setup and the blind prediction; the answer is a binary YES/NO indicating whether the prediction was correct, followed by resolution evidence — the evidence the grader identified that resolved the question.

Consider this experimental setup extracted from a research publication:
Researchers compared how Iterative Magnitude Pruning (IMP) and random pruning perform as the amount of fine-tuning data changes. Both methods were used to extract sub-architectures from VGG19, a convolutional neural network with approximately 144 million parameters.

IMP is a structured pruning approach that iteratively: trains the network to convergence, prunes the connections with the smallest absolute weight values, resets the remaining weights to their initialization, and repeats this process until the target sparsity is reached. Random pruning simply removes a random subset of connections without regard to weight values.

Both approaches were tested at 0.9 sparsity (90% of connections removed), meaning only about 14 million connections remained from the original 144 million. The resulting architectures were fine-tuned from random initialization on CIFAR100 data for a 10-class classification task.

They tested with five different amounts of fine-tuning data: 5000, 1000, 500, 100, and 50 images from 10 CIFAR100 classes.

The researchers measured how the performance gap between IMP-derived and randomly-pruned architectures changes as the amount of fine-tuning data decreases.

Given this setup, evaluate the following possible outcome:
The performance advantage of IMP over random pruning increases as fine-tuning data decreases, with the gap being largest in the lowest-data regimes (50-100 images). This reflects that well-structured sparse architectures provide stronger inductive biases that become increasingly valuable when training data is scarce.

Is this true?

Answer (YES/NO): NO